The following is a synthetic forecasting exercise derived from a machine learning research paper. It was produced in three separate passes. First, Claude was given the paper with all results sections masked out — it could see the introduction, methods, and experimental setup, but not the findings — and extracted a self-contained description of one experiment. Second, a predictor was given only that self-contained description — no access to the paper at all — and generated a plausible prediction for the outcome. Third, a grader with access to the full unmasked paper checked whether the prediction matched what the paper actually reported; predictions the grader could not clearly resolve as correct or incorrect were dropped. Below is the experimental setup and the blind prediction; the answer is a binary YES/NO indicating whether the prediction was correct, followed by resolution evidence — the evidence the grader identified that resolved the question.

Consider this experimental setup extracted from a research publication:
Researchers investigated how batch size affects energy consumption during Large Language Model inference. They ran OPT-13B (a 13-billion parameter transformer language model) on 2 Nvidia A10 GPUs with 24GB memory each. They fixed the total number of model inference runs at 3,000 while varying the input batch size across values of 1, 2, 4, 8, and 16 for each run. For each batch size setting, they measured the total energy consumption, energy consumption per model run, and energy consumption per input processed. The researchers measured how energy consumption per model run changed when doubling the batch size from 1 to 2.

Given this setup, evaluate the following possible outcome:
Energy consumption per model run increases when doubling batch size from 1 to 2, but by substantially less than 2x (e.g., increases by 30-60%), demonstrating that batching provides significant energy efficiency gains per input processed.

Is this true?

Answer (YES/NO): NO